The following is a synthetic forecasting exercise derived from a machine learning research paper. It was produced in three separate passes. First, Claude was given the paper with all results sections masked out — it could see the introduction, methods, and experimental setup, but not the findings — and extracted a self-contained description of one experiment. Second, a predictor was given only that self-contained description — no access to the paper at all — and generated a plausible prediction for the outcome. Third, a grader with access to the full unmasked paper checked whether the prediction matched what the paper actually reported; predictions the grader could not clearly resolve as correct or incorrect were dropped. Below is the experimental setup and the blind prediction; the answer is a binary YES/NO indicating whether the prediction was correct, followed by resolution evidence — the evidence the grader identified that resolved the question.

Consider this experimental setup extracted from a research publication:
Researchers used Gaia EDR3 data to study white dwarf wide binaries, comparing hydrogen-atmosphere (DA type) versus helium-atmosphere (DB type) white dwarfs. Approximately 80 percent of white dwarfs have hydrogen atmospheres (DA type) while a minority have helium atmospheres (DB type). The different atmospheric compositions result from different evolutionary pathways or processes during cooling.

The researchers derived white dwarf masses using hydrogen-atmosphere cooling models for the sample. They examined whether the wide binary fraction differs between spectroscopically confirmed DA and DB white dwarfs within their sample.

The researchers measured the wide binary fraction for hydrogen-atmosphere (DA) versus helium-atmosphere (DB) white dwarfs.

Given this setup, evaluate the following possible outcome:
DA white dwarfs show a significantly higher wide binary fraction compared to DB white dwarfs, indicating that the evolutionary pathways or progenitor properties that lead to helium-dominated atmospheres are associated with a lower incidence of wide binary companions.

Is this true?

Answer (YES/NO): NO